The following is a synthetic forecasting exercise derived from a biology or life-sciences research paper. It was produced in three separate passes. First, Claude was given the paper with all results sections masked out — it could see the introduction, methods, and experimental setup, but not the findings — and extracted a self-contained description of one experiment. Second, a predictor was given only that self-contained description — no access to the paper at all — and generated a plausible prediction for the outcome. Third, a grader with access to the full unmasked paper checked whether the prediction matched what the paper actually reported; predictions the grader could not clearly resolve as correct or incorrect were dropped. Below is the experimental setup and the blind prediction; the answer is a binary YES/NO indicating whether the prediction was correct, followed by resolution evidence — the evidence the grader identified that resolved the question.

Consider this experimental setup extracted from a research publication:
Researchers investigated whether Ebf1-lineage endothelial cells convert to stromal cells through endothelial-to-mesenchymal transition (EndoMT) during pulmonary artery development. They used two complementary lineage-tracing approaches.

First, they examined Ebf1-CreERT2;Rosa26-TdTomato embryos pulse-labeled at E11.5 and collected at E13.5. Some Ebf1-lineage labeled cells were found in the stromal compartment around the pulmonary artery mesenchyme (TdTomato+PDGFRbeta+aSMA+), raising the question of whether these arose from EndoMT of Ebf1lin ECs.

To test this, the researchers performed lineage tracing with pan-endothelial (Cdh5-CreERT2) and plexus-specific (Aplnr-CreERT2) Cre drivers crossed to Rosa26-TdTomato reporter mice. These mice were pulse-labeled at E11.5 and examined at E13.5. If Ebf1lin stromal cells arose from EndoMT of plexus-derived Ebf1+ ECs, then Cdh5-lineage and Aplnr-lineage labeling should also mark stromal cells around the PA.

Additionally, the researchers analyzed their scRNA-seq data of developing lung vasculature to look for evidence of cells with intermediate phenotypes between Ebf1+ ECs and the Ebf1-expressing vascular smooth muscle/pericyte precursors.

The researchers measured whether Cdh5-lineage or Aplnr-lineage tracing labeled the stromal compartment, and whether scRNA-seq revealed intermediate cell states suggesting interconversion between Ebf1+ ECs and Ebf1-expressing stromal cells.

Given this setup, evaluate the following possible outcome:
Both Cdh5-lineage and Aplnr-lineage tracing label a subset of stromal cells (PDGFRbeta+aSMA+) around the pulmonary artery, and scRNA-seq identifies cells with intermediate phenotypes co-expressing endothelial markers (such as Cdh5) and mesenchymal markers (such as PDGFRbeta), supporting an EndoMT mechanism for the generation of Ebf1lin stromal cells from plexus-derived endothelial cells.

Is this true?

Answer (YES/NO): NO